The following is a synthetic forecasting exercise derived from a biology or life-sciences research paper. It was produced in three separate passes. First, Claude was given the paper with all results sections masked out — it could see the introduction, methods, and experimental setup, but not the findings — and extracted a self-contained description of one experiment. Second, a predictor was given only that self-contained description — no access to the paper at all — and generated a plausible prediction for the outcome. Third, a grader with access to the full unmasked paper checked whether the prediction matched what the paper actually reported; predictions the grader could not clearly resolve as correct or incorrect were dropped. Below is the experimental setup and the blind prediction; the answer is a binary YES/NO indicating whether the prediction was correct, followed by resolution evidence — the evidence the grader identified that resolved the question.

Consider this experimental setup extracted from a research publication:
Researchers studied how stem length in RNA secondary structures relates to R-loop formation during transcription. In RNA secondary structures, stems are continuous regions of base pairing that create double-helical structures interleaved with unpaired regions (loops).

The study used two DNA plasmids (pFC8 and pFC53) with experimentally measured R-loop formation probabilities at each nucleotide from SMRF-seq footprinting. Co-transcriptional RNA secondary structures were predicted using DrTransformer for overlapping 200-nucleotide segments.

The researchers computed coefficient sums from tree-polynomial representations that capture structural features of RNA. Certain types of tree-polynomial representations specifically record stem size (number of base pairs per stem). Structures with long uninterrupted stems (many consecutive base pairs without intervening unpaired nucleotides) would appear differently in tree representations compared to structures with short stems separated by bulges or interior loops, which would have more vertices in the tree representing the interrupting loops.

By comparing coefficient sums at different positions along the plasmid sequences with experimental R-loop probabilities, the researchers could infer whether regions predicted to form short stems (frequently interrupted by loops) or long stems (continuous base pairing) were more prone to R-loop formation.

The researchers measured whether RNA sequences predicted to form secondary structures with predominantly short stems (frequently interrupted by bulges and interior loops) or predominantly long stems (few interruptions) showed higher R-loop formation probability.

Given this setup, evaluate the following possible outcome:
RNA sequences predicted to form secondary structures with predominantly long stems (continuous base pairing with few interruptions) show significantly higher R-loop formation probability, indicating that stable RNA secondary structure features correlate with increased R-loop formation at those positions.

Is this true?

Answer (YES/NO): NO